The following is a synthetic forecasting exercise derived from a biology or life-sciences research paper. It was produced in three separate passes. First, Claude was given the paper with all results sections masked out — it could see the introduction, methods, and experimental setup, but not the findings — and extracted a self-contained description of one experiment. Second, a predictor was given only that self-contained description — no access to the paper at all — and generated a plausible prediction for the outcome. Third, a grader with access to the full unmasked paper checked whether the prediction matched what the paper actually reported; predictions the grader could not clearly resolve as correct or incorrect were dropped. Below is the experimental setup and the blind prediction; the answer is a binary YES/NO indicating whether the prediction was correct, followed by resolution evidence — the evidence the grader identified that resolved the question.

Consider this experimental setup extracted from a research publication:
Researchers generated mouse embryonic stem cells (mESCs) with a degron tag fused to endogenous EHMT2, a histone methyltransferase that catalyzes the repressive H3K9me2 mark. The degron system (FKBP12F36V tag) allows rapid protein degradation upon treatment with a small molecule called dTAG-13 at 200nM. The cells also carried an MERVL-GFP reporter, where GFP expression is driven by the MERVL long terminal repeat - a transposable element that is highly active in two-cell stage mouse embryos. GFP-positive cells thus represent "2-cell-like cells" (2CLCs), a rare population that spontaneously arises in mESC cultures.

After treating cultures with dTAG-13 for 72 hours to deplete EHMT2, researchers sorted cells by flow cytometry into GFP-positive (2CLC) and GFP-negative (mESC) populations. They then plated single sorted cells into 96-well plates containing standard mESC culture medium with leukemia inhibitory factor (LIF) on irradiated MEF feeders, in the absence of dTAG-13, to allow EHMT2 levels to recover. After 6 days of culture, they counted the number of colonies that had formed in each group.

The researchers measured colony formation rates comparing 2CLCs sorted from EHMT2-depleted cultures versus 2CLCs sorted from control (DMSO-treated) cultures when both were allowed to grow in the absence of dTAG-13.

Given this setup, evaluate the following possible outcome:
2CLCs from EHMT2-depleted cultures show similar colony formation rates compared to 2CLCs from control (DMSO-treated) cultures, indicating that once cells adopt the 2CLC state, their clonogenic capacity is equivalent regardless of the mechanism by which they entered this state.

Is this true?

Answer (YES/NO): NO